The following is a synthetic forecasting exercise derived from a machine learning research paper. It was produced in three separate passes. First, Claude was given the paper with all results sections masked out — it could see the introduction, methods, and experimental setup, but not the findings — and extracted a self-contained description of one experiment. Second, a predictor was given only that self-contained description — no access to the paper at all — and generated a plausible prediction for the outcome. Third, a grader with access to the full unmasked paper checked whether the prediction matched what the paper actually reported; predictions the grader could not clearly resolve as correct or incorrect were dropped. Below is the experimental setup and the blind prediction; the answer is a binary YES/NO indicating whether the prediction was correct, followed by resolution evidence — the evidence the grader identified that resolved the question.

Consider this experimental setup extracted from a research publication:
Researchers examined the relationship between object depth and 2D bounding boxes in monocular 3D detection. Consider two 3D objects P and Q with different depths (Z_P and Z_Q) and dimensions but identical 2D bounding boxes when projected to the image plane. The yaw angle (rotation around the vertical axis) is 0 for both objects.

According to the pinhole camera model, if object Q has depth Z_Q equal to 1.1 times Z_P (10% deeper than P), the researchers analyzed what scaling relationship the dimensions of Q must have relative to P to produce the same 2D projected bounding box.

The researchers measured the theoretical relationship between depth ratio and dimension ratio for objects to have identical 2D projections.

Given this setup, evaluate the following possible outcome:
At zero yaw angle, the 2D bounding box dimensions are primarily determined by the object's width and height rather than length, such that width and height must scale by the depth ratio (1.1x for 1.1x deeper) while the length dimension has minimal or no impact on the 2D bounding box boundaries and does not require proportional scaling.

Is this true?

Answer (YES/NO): NO